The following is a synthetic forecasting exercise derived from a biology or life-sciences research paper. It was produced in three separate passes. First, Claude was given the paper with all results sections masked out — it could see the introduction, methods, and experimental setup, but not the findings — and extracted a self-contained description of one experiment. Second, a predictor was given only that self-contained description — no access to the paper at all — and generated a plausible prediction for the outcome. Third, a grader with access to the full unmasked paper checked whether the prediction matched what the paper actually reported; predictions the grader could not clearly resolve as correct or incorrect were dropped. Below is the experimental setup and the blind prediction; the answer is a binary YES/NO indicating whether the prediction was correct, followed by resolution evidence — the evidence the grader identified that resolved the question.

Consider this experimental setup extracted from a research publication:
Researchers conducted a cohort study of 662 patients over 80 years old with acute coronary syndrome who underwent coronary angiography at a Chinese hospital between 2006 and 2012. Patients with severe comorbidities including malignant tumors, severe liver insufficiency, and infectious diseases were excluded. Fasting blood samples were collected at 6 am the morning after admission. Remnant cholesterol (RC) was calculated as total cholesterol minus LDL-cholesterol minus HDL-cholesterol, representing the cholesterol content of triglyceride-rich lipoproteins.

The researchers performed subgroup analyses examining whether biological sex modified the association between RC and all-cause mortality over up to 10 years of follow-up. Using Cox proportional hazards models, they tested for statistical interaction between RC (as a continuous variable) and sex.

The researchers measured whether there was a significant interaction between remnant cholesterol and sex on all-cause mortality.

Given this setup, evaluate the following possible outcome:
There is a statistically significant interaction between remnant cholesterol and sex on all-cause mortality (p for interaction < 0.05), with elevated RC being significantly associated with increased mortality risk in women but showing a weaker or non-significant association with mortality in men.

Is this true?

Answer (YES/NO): NO